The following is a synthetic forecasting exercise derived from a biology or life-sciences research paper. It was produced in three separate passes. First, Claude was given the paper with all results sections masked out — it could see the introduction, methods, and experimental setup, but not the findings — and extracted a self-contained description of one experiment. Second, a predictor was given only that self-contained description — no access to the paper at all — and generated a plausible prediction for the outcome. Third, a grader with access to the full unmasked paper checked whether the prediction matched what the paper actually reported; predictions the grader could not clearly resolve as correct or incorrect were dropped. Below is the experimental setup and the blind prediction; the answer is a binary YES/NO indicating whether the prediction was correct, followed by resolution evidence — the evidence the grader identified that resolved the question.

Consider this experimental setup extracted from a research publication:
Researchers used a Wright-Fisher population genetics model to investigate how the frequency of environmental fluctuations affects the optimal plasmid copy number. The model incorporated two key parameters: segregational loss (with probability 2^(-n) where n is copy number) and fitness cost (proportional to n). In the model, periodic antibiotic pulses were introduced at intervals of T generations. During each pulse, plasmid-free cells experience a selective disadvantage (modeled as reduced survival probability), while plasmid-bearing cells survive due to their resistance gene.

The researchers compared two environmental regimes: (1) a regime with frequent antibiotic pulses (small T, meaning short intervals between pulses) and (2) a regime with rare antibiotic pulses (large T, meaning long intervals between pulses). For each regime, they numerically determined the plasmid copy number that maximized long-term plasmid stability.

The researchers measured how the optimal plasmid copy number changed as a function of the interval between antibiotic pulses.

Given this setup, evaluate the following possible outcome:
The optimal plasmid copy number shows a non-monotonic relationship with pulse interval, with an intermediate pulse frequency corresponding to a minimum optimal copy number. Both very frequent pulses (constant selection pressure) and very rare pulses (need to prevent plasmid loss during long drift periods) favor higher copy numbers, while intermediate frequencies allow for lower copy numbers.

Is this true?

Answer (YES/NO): YES